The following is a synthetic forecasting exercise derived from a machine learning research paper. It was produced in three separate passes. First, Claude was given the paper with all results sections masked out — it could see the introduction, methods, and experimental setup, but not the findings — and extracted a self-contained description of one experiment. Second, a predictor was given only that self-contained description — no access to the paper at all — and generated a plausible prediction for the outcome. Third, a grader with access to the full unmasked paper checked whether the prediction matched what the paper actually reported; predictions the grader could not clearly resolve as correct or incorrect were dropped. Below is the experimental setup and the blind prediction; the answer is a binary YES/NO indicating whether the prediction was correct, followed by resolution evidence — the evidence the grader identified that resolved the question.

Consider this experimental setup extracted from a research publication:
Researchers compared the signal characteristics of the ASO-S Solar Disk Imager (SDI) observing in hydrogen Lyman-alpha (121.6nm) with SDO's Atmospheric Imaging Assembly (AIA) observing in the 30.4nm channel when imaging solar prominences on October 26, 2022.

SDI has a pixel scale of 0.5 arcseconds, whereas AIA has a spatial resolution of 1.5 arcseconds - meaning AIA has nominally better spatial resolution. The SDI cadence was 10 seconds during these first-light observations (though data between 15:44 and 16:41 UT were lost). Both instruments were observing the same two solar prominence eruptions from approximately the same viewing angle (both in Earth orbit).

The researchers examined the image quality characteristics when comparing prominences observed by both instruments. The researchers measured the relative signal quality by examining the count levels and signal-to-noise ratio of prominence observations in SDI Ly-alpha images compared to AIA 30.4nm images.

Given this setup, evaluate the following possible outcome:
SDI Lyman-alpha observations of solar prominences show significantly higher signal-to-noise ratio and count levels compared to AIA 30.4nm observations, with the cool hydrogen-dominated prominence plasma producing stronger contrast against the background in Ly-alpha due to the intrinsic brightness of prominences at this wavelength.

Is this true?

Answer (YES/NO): YES